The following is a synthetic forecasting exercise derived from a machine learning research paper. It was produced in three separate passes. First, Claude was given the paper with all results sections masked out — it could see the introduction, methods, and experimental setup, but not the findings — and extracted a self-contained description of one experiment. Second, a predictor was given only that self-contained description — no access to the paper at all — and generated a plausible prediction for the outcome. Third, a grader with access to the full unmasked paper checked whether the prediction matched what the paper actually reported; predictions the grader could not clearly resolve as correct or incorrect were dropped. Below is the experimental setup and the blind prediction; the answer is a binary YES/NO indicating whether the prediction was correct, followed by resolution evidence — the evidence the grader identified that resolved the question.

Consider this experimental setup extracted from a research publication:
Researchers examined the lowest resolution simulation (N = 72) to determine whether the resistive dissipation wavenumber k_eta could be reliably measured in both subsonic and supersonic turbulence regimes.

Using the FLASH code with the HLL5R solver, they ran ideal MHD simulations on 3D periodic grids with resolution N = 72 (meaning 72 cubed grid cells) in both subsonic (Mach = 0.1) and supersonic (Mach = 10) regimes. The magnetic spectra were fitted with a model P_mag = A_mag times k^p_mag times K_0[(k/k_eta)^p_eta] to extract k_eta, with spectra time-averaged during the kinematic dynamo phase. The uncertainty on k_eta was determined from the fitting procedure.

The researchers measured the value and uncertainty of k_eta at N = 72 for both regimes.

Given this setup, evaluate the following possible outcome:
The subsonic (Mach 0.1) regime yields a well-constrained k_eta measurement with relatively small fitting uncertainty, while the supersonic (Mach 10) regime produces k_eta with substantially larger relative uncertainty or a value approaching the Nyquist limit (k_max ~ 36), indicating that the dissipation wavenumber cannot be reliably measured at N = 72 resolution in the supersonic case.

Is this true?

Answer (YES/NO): NO